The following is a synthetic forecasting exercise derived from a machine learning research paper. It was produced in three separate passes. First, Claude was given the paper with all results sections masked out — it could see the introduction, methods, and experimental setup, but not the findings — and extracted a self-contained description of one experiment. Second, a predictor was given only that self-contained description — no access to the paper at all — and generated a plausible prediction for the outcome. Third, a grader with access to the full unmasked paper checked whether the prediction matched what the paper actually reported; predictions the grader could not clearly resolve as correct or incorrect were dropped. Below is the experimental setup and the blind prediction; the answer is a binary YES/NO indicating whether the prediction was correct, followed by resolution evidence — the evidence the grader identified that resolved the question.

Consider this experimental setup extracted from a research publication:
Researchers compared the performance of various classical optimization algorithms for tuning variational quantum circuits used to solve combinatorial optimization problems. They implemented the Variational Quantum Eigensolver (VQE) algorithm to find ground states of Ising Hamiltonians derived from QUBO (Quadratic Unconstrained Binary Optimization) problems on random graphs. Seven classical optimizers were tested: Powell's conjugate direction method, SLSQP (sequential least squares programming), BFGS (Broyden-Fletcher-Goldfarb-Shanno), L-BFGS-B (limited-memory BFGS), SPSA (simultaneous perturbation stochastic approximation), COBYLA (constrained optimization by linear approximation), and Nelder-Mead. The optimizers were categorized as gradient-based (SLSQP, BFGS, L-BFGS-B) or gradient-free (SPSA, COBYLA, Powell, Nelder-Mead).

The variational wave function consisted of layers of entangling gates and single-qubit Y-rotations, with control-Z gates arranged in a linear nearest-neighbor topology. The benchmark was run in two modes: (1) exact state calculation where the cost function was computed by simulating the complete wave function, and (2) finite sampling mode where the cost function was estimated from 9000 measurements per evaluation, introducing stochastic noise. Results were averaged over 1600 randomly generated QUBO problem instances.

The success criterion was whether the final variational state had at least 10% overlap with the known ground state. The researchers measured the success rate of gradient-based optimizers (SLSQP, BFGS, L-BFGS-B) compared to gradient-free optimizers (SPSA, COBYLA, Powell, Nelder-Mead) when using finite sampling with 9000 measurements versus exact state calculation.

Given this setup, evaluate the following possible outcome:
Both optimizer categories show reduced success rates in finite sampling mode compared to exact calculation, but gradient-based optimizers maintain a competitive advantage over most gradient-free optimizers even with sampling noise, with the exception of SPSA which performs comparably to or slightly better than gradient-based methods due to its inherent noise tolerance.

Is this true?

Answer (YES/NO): NO